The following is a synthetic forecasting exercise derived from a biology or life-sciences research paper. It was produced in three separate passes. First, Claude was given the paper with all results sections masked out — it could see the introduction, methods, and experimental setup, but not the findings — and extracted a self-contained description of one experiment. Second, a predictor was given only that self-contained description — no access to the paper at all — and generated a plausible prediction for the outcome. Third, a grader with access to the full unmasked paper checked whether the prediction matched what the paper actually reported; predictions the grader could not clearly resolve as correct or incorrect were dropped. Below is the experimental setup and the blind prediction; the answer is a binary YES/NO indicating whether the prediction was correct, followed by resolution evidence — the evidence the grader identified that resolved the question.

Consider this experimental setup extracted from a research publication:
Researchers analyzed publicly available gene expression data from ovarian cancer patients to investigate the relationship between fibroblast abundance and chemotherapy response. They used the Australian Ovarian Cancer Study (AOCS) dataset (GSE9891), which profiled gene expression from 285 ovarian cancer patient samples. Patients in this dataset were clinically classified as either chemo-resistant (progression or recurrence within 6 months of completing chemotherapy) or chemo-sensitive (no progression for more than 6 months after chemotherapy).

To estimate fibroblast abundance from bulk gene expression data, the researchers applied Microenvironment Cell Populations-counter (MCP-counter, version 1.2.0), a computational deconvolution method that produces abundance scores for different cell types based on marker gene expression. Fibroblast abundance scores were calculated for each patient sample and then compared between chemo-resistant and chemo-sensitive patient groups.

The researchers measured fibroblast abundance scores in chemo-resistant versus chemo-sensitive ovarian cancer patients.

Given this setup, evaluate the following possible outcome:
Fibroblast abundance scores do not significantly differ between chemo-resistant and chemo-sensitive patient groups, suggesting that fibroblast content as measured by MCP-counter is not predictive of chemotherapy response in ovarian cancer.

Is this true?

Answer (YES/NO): NO